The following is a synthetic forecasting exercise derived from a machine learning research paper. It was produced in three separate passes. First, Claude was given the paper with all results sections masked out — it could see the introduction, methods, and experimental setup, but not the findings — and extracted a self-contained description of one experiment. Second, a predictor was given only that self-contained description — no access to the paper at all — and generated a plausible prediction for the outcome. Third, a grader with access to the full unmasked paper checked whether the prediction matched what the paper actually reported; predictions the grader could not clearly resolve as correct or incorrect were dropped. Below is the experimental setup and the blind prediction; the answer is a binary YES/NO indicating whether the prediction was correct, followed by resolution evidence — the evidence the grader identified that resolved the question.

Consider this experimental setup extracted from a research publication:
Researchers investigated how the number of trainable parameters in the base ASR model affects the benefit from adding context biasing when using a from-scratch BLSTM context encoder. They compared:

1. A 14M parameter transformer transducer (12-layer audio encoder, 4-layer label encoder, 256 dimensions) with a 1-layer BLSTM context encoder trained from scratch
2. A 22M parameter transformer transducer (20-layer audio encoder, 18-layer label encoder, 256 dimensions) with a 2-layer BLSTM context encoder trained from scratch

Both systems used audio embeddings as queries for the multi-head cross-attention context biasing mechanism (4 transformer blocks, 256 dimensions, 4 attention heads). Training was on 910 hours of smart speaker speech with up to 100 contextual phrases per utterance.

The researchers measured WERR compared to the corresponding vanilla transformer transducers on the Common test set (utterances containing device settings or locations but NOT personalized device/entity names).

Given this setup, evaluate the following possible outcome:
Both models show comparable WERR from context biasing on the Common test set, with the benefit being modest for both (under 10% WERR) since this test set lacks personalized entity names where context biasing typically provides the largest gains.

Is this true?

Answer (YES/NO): NO